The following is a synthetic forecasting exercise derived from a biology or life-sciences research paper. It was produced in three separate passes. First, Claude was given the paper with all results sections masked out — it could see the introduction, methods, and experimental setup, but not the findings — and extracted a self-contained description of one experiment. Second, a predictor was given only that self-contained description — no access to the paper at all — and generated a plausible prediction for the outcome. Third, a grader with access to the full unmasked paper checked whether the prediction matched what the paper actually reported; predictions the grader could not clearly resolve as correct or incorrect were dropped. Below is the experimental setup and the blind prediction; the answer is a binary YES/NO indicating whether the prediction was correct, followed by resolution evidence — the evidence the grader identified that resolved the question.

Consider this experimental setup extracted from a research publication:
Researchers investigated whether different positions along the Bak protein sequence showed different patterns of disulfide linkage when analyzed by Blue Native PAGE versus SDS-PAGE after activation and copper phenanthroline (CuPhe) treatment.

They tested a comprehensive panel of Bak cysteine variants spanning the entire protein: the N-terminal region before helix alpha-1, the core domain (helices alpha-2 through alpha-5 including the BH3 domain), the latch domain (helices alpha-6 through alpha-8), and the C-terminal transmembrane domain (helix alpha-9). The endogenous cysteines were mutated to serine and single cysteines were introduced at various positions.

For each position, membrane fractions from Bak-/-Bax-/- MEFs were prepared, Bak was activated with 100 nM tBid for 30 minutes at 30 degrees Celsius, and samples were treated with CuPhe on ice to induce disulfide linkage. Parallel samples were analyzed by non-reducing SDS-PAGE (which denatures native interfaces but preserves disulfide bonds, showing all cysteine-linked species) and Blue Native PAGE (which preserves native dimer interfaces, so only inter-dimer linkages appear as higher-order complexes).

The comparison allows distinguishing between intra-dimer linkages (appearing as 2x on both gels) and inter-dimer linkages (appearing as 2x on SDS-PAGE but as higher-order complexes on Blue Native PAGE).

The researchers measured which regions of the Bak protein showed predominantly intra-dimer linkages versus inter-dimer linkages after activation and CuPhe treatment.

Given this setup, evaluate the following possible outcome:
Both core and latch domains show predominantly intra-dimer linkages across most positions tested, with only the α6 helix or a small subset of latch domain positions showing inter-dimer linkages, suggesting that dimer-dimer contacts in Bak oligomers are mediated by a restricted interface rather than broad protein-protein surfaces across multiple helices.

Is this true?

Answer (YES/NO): NO